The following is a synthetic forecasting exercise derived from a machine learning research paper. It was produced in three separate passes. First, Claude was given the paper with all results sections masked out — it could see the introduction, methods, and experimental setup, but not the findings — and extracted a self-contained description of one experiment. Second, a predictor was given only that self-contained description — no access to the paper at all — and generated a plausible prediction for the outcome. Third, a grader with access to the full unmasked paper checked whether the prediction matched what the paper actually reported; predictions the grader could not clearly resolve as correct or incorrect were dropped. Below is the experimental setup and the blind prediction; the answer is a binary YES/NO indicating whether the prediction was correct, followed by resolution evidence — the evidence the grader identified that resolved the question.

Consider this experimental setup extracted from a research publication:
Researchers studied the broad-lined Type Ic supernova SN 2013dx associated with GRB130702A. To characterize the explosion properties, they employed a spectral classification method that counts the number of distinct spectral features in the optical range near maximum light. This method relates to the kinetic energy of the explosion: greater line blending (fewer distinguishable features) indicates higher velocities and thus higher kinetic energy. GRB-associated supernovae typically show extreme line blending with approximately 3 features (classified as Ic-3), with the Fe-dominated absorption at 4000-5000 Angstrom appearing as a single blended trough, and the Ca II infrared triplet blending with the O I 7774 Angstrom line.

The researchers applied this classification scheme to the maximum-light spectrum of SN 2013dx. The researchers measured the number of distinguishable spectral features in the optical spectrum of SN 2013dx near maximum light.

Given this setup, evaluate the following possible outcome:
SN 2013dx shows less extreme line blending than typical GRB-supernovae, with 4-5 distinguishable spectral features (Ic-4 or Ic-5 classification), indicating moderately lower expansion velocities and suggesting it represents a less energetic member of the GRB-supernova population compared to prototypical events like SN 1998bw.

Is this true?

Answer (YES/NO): YES